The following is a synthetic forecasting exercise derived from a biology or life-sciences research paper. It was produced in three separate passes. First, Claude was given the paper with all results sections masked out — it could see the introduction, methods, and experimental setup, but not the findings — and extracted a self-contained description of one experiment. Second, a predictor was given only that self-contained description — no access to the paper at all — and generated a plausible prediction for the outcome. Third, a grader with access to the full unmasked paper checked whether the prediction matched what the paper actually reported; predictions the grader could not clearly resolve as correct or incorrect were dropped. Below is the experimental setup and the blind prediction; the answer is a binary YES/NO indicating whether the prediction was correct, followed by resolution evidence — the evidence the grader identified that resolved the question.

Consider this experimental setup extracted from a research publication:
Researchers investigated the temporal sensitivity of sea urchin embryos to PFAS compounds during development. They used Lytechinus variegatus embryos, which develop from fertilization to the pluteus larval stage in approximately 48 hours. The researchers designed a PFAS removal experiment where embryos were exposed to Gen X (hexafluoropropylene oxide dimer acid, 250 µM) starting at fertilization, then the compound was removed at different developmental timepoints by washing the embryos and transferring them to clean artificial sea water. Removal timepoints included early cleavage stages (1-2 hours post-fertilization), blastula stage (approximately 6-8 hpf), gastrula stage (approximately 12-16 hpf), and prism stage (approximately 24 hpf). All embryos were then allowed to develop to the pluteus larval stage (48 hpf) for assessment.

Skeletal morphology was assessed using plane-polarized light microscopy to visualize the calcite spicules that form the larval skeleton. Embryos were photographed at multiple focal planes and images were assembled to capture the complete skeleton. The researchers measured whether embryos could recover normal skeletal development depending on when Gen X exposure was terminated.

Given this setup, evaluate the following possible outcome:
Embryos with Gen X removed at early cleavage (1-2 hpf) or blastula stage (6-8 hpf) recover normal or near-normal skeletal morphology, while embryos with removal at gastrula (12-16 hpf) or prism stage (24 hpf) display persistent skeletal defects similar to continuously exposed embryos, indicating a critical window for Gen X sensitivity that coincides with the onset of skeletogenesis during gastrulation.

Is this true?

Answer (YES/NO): NO